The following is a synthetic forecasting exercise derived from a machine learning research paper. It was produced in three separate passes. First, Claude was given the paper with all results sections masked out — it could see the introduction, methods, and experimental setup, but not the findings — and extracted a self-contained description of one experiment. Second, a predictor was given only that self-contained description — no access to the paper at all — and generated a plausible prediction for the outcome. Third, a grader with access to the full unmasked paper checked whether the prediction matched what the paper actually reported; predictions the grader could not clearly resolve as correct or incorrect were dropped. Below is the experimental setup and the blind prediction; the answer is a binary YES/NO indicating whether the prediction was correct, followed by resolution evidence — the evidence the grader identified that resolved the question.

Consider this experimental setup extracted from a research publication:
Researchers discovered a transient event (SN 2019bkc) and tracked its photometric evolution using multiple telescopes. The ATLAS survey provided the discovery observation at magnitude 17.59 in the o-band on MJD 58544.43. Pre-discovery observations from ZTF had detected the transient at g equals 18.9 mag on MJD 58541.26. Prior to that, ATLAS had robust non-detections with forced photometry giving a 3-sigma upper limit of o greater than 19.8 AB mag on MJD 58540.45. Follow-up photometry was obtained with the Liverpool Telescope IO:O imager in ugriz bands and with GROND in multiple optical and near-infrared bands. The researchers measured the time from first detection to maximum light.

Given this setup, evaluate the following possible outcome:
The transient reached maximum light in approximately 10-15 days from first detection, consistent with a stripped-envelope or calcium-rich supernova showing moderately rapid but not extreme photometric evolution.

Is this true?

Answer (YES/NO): NO